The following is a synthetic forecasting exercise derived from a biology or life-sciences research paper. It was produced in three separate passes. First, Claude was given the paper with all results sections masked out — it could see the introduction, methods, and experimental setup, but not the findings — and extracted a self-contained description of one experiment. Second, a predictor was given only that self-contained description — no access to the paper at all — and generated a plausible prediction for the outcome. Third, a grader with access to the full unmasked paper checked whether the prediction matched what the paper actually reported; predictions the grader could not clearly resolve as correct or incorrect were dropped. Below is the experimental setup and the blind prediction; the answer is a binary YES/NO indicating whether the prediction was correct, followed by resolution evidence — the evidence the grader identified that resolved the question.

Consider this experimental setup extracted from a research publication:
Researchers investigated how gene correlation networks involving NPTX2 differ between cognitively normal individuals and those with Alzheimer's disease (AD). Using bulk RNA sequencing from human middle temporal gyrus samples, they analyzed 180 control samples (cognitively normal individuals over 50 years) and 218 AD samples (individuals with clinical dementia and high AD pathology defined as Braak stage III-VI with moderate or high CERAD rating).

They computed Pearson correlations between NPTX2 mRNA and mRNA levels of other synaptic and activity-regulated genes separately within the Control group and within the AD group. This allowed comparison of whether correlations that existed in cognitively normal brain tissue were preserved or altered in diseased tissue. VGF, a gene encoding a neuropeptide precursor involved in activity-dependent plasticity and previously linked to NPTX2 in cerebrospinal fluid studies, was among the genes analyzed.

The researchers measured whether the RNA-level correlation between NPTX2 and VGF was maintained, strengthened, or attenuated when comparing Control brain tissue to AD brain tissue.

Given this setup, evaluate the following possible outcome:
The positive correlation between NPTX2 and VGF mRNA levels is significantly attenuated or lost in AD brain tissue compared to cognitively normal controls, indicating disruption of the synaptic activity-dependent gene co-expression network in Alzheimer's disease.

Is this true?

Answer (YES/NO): NO